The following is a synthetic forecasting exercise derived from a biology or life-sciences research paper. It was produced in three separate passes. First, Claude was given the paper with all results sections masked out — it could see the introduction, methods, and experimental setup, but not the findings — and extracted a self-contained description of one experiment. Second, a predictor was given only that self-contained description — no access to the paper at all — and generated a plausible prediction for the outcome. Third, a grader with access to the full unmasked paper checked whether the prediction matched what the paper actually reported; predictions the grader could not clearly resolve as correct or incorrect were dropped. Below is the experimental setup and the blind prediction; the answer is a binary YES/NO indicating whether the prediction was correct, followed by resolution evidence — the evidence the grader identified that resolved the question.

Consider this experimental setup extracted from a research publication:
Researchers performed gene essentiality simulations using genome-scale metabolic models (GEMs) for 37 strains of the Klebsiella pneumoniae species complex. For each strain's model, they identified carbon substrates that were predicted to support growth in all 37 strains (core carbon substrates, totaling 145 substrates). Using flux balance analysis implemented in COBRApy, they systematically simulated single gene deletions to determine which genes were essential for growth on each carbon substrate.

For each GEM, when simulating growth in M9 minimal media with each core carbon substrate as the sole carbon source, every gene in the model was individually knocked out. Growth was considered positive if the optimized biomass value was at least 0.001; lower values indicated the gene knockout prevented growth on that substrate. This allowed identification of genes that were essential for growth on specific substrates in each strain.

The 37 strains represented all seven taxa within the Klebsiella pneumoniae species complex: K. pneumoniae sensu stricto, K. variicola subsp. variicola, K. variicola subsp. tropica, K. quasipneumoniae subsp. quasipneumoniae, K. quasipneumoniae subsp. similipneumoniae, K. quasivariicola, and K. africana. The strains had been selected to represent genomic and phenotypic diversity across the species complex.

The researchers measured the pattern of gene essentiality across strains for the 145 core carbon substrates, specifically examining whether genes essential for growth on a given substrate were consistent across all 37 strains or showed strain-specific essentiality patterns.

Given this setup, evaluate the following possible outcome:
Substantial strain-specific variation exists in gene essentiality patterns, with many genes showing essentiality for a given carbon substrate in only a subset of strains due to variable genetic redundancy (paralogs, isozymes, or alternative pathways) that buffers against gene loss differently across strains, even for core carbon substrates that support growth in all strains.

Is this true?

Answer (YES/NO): YES